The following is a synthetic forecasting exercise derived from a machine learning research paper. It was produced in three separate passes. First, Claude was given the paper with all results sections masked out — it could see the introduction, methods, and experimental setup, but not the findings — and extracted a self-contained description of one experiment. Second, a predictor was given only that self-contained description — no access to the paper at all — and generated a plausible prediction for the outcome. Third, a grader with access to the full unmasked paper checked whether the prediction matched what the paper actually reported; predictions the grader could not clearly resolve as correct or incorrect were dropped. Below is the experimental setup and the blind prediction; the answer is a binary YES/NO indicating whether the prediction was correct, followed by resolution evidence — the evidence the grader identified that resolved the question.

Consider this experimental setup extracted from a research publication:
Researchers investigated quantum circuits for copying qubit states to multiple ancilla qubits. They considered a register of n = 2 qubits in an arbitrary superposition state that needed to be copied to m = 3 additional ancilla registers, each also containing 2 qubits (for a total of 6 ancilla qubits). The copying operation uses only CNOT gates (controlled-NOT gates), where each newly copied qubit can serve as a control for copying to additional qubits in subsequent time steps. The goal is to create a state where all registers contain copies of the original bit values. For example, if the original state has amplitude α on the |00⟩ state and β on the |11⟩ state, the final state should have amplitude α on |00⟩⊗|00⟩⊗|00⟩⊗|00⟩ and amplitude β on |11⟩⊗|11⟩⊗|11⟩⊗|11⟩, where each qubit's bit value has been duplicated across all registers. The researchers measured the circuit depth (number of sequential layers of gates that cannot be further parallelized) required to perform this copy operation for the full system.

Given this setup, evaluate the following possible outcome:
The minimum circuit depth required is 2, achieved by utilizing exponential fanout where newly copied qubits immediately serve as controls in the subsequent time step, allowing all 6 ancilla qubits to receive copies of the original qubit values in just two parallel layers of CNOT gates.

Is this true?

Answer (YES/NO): YES